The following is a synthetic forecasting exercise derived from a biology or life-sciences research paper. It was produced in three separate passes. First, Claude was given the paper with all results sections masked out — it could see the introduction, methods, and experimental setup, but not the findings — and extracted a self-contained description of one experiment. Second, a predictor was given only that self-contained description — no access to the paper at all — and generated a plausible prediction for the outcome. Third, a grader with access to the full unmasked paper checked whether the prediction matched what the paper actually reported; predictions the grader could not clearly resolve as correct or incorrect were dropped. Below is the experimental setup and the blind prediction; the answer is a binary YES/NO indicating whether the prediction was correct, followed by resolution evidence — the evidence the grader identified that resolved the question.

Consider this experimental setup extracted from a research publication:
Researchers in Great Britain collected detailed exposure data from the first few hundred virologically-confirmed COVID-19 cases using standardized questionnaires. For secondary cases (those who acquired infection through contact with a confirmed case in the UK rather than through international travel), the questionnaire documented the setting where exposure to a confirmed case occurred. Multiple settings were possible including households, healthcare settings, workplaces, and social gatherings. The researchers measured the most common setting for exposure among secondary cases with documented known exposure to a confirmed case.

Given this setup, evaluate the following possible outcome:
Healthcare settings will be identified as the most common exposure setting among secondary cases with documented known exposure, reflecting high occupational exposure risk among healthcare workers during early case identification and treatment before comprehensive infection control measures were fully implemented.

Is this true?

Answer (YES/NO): NO